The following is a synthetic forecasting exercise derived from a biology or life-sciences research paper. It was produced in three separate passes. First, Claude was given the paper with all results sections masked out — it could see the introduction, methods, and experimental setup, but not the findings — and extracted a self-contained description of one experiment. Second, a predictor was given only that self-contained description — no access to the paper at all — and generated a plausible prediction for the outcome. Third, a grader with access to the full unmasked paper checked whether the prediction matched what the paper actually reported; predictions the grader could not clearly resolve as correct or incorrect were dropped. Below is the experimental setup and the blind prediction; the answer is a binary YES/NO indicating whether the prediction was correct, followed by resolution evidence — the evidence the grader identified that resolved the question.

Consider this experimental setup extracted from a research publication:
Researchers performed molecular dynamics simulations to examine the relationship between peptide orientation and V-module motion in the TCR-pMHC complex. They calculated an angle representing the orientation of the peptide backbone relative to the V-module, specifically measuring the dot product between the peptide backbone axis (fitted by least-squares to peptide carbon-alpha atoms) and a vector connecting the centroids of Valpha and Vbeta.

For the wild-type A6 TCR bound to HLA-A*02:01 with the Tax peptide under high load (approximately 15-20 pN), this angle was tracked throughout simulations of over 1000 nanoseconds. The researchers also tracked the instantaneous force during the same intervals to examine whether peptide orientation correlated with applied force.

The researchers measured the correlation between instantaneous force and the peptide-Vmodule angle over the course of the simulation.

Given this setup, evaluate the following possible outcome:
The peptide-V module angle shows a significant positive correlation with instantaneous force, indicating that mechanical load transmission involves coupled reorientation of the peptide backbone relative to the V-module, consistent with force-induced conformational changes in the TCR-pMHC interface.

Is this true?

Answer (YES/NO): NO